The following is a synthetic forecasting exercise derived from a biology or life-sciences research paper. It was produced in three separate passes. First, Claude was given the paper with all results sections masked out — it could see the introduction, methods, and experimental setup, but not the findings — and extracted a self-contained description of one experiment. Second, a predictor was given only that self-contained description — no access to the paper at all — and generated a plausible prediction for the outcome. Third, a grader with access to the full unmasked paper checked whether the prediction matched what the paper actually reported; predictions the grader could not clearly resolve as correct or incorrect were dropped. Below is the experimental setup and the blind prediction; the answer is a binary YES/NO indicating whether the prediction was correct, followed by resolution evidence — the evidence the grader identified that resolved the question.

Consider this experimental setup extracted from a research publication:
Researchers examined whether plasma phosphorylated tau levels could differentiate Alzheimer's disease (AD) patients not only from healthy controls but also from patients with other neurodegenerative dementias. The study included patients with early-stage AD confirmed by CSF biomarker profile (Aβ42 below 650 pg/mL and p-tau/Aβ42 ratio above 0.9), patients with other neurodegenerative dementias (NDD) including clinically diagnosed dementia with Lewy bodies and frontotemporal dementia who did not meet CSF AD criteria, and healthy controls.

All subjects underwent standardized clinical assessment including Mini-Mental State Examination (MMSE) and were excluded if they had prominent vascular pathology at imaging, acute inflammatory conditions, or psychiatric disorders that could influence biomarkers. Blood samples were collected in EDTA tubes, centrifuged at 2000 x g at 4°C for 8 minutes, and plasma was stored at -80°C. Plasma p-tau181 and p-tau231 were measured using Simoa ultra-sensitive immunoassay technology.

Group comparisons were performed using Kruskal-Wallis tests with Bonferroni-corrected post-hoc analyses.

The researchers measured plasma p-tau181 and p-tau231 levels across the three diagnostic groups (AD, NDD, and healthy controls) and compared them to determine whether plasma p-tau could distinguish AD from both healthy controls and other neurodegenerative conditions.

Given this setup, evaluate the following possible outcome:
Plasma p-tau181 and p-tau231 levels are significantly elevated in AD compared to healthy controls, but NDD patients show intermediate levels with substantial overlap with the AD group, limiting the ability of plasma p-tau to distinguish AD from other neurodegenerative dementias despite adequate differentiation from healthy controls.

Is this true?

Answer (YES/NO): NO